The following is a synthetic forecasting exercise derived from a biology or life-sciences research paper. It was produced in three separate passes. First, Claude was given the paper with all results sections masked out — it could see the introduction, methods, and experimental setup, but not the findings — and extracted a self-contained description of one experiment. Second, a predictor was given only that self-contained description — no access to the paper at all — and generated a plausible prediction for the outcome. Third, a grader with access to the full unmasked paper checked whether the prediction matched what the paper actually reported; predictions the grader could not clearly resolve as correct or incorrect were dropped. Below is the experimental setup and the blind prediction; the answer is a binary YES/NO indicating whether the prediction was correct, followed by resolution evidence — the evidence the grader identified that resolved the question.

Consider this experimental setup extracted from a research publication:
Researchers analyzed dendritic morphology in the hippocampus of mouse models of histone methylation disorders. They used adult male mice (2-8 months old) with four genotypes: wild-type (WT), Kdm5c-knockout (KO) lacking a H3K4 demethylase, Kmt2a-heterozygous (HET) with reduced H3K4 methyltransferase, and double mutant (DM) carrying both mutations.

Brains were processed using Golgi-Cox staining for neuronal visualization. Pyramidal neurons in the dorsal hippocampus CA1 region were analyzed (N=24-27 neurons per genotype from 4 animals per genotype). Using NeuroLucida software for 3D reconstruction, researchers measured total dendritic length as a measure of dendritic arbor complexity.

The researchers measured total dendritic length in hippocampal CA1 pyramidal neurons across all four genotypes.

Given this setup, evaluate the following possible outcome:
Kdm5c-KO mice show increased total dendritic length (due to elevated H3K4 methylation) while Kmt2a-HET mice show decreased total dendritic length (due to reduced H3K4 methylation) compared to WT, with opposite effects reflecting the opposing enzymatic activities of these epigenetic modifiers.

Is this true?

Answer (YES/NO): NO